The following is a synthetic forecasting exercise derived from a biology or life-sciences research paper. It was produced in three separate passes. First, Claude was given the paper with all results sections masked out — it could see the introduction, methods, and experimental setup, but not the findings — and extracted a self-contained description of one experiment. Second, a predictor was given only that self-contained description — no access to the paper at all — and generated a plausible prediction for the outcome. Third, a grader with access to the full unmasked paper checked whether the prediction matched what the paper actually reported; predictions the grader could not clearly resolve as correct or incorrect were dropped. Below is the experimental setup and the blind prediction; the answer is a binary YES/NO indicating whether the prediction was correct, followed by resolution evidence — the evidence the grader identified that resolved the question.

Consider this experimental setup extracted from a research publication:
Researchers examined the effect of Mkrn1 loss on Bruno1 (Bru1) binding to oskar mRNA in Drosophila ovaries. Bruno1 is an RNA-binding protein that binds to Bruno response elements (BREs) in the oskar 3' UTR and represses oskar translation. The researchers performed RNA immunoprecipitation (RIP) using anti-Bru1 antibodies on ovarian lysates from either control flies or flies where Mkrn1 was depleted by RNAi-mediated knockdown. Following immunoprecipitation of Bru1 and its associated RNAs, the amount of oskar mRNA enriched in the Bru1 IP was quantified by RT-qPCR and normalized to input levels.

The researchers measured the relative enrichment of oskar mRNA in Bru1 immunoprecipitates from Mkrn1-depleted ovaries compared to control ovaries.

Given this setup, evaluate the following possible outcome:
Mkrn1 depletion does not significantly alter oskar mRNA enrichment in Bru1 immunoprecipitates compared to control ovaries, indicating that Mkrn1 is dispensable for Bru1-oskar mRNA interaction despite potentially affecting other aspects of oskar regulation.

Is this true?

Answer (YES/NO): NO